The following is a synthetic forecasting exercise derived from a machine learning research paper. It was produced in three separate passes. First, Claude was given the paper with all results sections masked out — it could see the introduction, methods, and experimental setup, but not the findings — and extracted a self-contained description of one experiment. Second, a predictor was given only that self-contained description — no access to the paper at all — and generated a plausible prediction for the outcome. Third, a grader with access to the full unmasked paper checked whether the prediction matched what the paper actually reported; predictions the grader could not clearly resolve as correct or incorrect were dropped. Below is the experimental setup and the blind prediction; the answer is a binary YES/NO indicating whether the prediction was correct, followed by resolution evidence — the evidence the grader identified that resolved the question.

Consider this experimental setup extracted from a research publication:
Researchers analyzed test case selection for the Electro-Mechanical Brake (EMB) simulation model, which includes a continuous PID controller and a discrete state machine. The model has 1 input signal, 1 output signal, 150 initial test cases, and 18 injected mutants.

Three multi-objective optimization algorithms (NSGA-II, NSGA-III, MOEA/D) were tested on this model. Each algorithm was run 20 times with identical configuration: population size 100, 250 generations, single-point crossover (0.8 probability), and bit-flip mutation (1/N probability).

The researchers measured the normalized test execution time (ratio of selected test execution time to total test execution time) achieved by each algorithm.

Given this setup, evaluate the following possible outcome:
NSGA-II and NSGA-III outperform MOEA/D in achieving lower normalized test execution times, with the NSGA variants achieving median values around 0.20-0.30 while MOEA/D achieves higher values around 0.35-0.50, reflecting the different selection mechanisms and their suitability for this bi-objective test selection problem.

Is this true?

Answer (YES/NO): NO